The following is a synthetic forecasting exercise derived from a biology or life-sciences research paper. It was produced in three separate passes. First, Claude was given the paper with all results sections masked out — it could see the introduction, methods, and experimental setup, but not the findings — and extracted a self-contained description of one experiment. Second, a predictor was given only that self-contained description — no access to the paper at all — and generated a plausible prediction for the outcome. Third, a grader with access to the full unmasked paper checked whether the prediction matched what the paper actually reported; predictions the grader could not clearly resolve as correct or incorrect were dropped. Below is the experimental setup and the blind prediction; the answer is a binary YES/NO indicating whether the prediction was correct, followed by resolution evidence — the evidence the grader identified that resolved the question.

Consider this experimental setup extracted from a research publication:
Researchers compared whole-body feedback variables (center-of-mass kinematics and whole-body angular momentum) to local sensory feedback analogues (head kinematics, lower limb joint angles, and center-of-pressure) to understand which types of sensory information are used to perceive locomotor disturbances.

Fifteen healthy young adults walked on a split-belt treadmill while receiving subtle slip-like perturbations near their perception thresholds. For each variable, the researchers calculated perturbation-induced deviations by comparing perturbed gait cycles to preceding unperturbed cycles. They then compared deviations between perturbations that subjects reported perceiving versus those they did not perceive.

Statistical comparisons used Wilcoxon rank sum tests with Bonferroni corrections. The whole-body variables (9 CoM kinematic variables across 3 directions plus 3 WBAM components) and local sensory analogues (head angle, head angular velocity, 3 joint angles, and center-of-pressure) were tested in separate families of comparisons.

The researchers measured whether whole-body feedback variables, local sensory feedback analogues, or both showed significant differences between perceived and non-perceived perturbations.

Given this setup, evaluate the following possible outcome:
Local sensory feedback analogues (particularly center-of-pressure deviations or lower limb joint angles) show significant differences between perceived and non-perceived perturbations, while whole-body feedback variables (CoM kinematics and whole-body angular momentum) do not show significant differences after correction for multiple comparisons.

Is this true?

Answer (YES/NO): NO